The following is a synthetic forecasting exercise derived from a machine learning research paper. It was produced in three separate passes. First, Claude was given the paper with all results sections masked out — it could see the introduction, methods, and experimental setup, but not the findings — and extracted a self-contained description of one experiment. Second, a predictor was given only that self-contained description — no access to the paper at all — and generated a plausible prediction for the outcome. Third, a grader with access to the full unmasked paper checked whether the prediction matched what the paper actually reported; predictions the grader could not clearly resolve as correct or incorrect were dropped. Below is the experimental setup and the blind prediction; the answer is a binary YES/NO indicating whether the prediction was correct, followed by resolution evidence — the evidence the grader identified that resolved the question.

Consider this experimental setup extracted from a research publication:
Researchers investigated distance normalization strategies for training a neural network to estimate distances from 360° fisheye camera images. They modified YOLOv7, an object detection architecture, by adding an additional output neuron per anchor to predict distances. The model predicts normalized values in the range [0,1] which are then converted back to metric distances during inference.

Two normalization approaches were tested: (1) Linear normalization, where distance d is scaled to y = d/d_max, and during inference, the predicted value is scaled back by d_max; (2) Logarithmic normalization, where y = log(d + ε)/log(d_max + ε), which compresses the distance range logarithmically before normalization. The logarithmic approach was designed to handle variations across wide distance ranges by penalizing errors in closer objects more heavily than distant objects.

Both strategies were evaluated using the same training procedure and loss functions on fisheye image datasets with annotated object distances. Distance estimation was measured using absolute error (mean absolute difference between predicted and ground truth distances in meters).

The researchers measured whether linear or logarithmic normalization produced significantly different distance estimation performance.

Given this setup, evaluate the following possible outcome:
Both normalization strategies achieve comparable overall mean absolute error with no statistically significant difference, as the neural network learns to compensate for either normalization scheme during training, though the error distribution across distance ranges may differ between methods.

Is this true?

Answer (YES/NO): YES